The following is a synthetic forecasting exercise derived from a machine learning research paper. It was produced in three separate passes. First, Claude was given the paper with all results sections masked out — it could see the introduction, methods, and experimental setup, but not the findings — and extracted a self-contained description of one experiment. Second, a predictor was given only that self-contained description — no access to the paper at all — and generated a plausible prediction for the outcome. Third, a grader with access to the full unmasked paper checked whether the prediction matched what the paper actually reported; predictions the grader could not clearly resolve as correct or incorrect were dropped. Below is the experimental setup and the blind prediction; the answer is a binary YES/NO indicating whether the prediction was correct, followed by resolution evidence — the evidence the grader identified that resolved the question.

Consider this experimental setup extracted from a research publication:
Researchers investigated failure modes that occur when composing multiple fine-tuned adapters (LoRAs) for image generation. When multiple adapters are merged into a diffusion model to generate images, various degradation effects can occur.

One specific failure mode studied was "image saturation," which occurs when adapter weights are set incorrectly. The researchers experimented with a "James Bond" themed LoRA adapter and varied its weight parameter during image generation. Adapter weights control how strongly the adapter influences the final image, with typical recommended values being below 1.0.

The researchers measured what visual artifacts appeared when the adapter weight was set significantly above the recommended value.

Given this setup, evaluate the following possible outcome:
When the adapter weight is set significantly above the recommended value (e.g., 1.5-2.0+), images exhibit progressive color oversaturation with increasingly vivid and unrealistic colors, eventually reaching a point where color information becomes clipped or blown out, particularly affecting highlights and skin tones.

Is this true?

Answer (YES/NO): NO